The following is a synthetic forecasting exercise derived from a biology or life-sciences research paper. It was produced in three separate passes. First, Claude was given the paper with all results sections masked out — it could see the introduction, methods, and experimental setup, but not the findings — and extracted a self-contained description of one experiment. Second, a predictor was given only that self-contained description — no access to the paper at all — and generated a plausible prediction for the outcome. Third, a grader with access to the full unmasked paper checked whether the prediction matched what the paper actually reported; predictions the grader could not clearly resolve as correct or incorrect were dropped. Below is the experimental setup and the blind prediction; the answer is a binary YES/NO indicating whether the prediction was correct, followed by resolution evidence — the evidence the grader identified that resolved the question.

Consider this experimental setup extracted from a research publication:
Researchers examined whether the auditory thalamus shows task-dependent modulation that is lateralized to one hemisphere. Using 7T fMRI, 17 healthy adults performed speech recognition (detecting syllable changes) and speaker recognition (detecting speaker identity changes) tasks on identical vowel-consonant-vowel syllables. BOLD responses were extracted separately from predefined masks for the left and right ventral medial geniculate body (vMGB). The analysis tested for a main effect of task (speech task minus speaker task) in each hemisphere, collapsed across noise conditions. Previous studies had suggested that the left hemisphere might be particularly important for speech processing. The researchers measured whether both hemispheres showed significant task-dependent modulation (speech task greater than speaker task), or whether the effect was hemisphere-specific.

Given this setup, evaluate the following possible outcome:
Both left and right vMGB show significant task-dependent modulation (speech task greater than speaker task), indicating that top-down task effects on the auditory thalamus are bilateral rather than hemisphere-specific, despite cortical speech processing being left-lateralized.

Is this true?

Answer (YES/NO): NO